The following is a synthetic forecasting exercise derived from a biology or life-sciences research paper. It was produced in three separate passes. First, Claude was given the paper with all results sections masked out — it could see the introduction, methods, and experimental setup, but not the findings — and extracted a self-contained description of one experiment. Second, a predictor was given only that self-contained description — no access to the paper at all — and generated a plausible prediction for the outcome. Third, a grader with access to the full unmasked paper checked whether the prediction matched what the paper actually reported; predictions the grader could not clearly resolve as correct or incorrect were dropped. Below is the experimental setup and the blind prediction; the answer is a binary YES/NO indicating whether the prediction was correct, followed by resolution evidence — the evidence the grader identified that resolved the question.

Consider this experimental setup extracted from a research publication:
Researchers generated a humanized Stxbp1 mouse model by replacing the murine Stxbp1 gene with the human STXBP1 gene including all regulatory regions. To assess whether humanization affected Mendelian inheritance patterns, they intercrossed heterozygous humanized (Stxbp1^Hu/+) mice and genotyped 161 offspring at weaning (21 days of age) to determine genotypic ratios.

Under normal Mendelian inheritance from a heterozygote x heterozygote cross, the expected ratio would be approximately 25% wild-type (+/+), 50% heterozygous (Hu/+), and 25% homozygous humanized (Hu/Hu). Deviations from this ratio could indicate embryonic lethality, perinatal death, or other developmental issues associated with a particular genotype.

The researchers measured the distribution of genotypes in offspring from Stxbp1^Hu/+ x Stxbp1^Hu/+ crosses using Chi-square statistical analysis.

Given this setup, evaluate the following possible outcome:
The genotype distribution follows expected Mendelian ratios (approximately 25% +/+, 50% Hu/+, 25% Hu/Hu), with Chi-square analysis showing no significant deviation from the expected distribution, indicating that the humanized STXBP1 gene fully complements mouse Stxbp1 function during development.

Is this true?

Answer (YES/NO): NO